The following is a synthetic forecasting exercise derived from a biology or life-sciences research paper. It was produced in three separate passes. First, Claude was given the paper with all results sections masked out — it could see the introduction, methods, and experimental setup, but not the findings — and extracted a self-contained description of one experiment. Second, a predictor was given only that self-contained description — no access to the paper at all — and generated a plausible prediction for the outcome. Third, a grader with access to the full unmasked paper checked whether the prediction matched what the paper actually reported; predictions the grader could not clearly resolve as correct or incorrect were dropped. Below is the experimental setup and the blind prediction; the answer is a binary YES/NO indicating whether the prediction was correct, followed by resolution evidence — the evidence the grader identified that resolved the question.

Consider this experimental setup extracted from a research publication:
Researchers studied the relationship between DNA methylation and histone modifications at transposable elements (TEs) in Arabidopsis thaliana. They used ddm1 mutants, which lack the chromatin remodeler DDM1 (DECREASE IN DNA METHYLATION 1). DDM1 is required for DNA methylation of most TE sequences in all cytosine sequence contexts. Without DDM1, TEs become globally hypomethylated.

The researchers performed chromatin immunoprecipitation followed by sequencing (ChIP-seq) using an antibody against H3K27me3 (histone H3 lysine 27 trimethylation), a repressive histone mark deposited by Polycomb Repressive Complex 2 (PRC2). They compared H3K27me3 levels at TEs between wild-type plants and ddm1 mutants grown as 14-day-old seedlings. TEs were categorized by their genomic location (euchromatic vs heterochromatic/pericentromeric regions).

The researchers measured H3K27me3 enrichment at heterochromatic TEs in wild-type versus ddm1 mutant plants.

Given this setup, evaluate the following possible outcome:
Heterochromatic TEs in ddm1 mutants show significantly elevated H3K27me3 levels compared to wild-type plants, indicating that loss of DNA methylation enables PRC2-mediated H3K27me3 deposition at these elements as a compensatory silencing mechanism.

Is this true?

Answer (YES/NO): NO